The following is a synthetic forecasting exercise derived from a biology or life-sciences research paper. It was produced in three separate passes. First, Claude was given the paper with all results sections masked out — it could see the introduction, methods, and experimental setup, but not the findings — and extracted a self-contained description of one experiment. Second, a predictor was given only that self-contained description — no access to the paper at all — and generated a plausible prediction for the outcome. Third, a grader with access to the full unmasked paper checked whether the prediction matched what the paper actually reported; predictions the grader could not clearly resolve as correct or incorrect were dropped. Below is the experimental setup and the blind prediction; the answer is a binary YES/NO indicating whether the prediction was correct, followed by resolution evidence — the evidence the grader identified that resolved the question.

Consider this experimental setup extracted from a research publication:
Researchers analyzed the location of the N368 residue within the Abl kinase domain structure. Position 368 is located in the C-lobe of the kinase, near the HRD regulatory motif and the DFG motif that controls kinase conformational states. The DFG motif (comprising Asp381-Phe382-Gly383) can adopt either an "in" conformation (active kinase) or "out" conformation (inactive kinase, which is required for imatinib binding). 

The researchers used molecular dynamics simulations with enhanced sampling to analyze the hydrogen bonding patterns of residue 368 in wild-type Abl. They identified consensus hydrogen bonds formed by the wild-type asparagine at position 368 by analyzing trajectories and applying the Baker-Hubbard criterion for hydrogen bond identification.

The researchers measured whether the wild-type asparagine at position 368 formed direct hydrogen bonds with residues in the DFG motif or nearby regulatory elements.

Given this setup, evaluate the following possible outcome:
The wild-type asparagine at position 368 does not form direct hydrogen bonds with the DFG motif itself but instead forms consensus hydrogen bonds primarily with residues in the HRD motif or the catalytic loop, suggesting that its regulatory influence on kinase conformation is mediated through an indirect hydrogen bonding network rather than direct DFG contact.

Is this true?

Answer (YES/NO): NO